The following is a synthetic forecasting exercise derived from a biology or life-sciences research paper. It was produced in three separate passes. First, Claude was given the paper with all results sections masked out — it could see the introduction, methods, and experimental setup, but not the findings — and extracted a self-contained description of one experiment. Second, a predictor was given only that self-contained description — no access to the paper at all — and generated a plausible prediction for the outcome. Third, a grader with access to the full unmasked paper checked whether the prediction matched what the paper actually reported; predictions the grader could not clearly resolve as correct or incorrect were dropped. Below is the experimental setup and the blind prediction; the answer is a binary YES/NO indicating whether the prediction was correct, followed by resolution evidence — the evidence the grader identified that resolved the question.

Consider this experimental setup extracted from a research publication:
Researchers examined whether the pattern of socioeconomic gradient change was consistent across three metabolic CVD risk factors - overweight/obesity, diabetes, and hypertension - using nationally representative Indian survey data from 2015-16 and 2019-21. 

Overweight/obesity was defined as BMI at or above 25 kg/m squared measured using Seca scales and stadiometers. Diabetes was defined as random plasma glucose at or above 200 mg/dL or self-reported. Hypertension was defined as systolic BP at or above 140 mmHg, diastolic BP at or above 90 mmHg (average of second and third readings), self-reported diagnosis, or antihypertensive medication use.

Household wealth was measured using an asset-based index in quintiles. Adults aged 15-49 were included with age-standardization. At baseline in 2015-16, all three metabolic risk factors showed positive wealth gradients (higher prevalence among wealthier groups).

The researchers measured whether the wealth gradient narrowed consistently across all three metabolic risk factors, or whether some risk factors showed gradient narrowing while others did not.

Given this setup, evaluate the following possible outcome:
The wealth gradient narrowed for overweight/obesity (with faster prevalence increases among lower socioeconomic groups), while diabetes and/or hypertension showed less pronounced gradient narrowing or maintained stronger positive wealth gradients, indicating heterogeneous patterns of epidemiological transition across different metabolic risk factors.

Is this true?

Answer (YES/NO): NO